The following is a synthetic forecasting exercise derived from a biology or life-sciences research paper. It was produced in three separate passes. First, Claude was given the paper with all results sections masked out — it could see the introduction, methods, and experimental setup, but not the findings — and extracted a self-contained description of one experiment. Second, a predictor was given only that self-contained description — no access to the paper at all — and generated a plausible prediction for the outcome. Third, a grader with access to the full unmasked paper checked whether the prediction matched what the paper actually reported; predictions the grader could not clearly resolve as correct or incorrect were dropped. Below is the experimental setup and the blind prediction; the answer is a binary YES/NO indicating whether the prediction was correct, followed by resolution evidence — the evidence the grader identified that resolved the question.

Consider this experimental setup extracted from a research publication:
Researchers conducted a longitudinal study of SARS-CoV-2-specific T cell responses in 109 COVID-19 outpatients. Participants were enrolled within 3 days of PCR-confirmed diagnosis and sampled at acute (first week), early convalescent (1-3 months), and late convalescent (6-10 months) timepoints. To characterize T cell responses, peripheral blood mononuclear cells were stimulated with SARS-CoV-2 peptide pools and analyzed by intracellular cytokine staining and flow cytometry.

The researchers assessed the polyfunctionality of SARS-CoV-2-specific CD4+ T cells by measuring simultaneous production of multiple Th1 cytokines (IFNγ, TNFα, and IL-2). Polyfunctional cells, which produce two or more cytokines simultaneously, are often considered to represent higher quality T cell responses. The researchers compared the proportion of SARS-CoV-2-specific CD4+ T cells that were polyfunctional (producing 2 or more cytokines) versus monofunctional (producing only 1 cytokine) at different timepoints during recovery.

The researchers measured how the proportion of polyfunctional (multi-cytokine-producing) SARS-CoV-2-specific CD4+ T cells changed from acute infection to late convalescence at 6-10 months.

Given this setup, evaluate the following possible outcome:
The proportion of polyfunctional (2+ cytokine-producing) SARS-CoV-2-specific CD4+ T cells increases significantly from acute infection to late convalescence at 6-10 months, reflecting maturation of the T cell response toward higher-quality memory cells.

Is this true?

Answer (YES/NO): NO